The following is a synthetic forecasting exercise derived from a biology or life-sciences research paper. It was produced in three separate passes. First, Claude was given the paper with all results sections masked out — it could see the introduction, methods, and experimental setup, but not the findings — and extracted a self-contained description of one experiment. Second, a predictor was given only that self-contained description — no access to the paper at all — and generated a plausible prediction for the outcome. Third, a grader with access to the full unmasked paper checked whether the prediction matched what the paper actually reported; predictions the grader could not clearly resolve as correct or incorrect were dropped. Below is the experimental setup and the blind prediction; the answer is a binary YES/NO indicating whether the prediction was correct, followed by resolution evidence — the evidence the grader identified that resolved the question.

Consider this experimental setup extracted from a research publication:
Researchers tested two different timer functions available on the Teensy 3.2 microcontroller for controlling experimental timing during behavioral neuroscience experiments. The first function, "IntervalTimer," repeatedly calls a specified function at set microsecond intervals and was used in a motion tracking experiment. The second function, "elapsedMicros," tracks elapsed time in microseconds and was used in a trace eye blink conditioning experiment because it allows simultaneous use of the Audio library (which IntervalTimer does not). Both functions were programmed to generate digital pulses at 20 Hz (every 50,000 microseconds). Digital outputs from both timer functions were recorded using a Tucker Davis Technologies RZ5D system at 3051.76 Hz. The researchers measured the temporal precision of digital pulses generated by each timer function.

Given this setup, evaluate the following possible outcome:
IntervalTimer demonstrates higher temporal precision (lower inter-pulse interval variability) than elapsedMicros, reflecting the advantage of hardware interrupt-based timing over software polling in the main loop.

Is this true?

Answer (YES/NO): NO